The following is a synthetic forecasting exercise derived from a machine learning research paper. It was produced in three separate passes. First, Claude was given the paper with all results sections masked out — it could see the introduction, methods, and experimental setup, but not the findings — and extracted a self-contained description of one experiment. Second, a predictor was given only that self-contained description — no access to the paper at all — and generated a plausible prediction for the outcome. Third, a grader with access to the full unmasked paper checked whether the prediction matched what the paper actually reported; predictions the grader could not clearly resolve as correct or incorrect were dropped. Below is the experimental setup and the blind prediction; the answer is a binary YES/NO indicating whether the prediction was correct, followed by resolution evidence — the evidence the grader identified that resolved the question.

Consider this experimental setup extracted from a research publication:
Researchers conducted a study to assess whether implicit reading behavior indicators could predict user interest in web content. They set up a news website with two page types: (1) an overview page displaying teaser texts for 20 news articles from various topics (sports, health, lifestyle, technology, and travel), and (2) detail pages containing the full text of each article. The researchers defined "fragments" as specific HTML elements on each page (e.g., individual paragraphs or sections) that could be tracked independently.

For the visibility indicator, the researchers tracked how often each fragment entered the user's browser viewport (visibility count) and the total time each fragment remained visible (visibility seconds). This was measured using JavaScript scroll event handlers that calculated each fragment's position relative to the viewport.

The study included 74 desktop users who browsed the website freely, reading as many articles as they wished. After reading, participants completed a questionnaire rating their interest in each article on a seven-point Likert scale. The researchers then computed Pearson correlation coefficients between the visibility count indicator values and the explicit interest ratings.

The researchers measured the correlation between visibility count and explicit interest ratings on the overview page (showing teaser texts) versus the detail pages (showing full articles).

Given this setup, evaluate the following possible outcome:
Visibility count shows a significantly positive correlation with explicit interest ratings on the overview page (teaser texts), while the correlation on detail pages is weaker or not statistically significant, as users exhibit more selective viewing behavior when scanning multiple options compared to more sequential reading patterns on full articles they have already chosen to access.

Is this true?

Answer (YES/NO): NO